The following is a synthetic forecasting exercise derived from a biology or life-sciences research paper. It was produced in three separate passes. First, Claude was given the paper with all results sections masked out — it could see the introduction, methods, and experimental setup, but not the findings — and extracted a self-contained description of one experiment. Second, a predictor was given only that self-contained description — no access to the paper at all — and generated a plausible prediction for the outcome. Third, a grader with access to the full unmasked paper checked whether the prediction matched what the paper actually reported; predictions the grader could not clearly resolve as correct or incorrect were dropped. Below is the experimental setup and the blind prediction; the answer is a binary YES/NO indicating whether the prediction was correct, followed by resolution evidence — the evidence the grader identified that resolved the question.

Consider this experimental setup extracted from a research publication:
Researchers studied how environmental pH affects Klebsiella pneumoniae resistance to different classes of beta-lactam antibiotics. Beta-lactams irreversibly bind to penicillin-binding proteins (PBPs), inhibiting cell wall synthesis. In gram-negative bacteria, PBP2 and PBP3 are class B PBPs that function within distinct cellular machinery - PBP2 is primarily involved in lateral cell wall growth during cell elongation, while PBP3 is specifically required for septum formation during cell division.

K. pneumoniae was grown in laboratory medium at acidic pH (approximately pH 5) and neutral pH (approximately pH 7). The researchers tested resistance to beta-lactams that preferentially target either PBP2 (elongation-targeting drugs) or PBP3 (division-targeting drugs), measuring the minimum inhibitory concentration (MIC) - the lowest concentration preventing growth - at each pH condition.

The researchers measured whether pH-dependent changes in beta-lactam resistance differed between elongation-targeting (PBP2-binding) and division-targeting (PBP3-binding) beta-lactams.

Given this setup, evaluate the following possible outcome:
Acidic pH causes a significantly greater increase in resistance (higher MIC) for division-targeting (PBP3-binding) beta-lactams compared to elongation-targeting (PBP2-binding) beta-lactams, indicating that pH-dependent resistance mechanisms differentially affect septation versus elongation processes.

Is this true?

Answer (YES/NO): YES